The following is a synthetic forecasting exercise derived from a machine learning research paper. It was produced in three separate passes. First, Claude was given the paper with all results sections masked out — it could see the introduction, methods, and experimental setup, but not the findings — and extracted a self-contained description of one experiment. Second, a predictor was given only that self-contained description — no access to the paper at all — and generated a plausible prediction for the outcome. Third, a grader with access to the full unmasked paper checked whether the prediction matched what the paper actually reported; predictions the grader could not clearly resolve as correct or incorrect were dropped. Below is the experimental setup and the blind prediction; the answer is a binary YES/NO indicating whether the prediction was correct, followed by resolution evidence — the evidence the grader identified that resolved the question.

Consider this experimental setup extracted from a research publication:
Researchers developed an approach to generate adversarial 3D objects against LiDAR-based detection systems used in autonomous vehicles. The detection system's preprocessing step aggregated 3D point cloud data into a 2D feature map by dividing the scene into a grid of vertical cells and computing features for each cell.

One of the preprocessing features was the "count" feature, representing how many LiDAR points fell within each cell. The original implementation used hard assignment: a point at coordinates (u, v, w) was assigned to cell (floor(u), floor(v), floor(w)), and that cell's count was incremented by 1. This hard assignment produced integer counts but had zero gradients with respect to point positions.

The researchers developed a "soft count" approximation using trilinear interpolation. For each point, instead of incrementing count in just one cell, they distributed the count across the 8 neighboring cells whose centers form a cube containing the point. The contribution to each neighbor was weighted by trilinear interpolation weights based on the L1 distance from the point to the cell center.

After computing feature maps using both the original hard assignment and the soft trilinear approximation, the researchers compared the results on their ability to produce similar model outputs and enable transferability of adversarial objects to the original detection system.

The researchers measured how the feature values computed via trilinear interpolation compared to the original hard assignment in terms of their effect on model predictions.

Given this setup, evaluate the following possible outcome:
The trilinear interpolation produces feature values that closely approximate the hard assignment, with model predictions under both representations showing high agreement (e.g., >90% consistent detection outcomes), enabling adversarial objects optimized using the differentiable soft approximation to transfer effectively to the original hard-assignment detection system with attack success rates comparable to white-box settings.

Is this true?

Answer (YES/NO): NO